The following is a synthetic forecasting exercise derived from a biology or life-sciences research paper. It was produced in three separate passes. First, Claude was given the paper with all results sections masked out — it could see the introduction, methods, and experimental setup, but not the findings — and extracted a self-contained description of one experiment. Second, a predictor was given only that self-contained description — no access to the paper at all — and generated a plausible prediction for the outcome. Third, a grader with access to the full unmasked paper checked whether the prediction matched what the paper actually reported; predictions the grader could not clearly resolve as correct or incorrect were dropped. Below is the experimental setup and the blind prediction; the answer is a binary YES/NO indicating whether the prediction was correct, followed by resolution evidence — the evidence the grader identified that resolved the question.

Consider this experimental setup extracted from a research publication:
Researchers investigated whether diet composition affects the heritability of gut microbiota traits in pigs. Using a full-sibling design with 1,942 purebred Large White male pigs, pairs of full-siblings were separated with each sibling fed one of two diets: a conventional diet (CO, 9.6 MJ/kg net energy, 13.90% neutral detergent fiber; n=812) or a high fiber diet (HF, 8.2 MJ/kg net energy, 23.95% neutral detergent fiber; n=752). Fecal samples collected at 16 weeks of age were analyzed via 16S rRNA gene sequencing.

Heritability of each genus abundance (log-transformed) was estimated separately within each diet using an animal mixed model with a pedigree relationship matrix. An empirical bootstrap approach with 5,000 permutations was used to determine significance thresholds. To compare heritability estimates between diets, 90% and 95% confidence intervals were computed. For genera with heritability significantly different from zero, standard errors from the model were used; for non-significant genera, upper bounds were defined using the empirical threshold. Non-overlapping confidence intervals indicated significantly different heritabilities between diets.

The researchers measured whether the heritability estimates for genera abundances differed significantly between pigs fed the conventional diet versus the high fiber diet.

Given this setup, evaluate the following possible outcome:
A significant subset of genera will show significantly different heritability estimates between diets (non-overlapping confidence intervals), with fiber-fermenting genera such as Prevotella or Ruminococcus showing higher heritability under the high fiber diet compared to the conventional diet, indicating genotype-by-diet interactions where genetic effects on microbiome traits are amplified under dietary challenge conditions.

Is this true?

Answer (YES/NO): NO